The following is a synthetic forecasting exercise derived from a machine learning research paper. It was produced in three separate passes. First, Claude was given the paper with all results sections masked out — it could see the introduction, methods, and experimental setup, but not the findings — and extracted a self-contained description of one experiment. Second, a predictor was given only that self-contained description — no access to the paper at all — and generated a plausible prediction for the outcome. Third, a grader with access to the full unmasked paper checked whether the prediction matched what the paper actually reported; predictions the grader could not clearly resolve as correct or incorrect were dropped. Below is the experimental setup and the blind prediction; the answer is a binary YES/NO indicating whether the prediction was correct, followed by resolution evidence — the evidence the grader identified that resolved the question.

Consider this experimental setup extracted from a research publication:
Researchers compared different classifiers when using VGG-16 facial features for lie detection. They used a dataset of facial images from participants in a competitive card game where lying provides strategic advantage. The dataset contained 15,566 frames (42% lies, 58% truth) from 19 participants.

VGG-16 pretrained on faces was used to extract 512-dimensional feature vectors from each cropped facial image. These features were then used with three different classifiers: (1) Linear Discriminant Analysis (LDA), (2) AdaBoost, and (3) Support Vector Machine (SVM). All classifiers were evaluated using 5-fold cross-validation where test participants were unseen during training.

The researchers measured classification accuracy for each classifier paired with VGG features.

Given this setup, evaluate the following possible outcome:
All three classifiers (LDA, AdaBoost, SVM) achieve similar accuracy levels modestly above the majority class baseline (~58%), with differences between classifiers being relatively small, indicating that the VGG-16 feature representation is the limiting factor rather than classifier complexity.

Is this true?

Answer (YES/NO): NO